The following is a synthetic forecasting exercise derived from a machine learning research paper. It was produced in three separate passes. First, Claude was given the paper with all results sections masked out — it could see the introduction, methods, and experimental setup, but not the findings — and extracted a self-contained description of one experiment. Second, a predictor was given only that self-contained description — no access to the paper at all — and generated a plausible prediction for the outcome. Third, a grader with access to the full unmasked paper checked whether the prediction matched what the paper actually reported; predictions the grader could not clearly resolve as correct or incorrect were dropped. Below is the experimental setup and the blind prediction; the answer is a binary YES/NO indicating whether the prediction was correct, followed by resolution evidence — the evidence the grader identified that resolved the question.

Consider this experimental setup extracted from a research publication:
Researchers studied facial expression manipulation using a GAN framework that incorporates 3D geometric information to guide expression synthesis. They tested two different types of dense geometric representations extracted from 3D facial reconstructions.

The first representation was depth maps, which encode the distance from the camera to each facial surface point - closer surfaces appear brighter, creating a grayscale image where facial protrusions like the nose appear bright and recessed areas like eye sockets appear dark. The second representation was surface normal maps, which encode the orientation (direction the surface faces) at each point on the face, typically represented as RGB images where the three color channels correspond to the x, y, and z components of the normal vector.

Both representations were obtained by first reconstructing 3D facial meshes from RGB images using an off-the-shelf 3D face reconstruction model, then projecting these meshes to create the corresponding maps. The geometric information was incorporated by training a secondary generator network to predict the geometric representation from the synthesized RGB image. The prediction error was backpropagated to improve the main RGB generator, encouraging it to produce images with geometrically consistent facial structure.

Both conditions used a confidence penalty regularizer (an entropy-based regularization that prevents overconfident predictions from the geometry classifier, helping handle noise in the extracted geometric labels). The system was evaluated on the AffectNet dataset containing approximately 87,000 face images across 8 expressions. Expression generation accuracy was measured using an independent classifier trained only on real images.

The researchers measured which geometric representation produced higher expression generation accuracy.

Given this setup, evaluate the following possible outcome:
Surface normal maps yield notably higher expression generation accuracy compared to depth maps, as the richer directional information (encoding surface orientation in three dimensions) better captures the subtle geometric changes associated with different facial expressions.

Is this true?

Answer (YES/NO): NO